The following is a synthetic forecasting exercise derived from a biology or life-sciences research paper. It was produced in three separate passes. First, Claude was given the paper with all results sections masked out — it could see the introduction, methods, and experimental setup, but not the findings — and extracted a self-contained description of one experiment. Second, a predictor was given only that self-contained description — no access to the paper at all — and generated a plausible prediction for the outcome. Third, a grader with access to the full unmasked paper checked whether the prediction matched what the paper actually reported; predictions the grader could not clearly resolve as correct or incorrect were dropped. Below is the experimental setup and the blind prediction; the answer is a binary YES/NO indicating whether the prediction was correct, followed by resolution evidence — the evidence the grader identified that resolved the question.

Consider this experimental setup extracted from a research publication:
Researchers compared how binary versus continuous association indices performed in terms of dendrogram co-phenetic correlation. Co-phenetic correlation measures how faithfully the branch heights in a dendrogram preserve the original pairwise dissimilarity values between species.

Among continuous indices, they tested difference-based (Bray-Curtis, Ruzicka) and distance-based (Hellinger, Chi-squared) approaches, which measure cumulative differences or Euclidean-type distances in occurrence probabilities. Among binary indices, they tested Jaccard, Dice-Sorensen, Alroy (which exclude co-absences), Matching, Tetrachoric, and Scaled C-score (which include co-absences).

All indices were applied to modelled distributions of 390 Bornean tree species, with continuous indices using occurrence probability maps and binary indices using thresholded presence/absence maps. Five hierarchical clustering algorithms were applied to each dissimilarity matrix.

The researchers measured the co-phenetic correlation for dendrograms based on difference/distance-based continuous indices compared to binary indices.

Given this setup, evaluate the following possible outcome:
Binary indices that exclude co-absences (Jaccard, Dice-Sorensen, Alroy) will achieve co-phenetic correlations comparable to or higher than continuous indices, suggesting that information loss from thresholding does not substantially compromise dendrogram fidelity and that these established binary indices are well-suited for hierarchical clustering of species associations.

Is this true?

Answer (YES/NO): NO